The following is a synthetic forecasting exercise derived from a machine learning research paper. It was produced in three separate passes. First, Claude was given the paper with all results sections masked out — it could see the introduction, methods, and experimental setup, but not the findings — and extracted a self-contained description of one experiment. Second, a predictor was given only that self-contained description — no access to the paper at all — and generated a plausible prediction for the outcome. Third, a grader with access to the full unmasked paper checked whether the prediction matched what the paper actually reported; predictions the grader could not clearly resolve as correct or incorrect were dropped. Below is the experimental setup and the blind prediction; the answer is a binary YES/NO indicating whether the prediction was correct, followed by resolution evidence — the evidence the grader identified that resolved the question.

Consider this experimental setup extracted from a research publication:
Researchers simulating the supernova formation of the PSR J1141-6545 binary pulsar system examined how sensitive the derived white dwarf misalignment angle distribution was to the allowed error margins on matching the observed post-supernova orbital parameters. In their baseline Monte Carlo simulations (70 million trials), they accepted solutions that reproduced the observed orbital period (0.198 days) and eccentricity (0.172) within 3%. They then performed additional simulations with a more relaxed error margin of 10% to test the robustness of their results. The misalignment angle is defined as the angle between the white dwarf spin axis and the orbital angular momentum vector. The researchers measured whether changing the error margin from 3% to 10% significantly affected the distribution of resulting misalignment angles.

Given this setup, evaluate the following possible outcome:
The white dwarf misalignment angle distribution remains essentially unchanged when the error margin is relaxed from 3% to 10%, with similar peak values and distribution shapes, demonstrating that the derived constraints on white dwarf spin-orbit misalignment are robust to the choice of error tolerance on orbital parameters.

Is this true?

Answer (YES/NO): YES